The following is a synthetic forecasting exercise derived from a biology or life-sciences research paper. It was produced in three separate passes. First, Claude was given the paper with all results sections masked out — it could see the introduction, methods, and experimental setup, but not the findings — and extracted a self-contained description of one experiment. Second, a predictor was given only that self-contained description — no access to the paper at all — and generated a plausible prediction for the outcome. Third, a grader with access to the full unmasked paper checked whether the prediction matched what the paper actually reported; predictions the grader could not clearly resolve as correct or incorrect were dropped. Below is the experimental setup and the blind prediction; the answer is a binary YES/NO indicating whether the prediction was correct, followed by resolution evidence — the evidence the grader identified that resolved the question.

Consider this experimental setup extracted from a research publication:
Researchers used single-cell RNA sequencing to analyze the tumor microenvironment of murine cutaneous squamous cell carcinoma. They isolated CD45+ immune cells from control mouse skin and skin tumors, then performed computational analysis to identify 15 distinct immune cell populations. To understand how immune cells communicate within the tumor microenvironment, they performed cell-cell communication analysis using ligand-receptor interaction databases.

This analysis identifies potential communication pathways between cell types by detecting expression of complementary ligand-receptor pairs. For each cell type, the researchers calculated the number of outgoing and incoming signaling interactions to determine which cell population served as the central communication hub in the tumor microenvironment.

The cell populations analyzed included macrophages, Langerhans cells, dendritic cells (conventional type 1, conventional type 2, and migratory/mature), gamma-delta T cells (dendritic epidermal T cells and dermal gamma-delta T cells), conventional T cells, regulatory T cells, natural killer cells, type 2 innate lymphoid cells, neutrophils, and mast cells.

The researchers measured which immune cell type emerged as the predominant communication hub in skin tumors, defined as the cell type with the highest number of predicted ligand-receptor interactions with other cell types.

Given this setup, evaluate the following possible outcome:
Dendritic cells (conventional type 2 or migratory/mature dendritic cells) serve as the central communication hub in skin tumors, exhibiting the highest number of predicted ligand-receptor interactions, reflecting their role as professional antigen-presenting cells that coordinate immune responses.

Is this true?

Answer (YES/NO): NO